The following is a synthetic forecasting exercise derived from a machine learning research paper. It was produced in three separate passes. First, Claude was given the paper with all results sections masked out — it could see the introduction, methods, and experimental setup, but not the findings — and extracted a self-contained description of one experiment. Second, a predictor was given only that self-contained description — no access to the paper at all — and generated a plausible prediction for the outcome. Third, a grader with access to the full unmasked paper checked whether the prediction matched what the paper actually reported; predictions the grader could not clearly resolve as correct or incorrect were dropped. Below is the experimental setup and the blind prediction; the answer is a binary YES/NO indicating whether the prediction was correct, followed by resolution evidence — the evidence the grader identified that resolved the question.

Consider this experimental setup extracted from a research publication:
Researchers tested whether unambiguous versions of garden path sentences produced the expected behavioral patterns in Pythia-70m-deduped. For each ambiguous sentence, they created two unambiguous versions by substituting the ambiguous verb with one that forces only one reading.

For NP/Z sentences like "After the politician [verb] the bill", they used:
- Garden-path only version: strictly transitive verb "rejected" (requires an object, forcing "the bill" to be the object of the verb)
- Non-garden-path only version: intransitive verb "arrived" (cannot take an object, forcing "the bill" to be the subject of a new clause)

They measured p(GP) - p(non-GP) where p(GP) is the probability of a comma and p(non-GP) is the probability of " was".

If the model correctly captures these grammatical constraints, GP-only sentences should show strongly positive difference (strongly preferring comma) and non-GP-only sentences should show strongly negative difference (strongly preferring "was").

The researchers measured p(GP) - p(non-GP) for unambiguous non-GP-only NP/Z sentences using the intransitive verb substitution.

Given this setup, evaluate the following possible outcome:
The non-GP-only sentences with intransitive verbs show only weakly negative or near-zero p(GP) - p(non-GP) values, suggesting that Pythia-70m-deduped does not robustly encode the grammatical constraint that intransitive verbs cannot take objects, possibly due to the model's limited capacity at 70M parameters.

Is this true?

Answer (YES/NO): YES